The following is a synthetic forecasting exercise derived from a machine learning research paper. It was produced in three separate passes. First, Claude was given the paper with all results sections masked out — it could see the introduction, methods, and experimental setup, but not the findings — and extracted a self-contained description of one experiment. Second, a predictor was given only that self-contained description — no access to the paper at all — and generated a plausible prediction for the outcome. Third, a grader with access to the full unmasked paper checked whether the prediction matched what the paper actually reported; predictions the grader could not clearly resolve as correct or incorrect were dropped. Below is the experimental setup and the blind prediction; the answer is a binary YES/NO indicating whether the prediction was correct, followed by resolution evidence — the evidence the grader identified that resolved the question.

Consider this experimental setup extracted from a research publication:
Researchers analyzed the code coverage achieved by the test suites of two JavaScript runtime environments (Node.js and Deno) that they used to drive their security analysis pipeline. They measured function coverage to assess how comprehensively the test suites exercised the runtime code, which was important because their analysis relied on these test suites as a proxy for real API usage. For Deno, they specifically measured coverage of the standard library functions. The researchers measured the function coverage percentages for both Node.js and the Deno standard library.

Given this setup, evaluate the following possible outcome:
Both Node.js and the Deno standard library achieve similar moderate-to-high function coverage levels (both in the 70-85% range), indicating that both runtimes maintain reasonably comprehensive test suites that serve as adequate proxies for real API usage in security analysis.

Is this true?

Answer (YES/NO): NO